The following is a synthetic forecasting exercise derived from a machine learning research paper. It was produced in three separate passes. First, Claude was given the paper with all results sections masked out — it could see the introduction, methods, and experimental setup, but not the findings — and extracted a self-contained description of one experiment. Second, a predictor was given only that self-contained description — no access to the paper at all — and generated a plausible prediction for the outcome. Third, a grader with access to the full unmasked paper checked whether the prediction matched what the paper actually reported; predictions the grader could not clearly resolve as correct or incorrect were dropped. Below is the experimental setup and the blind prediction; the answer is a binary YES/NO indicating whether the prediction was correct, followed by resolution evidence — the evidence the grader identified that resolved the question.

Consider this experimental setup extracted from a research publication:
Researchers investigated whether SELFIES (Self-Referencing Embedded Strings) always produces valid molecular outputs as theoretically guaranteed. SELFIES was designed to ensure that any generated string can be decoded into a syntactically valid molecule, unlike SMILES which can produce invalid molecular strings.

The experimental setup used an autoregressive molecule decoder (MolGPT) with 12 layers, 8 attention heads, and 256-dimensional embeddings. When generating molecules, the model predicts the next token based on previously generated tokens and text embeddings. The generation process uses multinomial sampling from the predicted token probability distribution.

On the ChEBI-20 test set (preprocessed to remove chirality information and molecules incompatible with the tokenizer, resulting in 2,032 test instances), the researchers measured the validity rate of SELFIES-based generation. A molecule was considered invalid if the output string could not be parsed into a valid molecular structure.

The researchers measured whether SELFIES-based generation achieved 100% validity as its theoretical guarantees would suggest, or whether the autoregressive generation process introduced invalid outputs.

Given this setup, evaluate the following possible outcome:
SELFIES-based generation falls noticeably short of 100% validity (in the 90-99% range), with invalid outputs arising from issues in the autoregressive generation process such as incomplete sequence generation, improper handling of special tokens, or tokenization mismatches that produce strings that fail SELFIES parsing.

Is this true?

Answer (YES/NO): NO